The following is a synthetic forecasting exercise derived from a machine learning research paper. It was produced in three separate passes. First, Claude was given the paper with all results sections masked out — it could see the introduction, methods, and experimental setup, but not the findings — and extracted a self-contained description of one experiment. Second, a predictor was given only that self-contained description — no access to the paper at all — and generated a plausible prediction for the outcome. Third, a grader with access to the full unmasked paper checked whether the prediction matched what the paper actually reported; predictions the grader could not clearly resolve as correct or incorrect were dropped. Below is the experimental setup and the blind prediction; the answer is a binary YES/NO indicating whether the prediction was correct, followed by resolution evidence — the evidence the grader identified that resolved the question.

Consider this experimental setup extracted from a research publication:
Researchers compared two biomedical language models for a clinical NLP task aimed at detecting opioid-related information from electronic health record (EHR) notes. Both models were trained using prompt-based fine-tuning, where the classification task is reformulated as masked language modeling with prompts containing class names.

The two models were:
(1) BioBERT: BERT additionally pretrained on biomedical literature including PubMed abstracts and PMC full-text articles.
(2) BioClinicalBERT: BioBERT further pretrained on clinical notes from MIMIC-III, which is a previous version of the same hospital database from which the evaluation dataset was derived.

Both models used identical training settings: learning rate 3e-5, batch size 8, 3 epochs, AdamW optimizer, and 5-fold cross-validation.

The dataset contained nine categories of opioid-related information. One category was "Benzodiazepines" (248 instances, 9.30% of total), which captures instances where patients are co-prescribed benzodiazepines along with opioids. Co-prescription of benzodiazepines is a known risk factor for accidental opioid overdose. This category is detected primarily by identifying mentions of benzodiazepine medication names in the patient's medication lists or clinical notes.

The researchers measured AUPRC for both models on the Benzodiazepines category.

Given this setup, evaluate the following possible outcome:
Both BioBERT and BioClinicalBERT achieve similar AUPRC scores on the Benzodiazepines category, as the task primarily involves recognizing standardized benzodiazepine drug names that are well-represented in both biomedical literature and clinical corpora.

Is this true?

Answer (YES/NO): YES